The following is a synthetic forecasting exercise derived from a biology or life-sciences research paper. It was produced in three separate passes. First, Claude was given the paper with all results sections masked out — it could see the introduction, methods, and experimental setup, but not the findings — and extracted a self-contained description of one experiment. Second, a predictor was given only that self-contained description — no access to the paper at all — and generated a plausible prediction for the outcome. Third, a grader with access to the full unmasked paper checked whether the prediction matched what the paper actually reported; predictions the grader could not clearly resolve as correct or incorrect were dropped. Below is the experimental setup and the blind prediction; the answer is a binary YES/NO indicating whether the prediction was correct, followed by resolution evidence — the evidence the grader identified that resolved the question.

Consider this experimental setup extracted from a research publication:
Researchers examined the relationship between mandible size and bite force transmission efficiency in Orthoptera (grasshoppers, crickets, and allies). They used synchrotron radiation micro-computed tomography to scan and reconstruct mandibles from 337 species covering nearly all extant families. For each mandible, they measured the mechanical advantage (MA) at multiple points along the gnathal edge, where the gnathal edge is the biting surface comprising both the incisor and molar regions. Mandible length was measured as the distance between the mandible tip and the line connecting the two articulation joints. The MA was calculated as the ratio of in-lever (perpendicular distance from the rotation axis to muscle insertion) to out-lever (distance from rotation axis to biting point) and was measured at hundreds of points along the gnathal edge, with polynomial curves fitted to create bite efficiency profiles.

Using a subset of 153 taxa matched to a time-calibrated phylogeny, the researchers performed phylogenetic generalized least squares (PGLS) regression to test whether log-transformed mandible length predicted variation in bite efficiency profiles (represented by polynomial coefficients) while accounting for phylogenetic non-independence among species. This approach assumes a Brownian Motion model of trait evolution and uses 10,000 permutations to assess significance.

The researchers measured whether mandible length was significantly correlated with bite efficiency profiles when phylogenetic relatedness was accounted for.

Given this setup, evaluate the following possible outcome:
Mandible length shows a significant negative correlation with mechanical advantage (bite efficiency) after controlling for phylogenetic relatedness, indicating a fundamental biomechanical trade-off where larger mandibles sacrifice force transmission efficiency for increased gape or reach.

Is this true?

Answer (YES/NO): NO